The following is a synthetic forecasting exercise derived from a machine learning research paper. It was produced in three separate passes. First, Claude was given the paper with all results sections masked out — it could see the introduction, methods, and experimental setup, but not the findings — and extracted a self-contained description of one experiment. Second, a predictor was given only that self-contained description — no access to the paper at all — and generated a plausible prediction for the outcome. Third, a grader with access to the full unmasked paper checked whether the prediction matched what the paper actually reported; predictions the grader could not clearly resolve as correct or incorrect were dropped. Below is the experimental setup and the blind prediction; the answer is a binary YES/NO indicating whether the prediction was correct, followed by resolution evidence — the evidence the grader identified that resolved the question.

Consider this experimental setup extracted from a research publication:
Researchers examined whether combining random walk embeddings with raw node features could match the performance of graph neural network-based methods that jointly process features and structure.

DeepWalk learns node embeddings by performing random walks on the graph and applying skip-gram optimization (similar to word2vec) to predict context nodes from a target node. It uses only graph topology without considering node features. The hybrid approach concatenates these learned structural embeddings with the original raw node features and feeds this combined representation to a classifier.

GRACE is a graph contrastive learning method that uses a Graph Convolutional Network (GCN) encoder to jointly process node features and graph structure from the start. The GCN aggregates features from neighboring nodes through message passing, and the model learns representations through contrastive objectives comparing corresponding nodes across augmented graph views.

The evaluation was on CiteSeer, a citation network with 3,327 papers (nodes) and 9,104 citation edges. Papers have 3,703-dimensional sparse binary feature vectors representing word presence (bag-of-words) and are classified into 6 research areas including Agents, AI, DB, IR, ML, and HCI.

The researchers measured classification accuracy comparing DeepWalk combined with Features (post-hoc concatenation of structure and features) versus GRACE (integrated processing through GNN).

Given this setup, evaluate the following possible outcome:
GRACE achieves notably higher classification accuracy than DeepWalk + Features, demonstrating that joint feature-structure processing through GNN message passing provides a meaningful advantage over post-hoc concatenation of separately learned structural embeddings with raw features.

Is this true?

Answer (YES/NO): YES